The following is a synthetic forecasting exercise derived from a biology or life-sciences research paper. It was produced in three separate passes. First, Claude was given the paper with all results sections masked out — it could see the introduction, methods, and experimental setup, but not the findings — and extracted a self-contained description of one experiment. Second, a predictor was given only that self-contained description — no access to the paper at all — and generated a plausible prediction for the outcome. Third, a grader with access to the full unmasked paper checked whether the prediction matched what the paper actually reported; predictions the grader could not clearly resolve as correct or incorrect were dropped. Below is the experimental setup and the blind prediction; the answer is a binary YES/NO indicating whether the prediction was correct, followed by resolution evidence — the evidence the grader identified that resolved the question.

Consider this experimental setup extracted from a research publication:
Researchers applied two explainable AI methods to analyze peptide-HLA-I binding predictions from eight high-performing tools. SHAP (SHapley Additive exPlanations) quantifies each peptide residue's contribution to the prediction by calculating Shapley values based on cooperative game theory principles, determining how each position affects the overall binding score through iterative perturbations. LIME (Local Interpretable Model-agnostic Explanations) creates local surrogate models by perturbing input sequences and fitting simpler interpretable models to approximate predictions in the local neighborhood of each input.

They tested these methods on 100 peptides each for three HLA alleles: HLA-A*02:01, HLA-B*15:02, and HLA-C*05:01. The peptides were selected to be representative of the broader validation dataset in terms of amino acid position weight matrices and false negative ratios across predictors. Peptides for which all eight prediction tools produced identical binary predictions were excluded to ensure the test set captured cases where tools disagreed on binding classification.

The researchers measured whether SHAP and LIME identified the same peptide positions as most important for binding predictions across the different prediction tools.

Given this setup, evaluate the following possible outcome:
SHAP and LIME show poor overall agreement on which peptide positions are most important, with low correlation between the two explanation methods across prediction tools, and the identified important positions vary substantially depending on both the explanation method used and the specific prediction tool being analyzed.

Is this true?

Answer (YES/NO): NO